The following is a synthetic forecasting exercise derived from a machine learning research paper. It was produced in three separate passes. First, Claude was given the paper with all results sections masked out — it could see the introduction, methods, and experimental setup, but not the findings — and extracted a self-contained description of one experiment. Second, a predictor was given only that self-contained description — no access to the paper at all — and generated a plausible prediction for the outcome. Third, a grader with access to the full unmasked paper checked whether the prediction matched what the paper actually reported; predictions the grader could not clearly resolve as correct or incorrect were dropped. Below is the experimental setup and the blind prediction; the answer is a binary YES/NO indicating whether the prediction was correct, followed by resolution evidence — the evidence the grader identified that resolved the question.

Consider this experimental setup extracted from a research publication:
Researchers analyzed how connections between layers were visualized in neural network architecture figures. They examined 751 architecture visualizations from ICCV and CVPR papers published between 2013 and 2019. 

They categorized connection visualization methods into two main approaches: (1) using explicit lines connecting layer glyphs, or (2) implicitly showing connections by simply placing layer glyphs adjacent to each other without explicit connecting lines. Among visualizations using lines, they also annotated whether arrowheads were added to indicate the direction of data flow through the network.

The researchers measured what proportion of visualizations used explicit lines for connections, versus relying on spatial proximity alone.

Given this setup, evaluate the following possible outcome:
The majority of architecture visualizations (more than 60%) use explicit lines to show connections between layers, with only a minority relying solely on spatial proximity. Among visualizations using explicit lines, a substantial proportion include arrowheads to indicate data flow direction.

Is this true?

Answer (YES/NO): YES